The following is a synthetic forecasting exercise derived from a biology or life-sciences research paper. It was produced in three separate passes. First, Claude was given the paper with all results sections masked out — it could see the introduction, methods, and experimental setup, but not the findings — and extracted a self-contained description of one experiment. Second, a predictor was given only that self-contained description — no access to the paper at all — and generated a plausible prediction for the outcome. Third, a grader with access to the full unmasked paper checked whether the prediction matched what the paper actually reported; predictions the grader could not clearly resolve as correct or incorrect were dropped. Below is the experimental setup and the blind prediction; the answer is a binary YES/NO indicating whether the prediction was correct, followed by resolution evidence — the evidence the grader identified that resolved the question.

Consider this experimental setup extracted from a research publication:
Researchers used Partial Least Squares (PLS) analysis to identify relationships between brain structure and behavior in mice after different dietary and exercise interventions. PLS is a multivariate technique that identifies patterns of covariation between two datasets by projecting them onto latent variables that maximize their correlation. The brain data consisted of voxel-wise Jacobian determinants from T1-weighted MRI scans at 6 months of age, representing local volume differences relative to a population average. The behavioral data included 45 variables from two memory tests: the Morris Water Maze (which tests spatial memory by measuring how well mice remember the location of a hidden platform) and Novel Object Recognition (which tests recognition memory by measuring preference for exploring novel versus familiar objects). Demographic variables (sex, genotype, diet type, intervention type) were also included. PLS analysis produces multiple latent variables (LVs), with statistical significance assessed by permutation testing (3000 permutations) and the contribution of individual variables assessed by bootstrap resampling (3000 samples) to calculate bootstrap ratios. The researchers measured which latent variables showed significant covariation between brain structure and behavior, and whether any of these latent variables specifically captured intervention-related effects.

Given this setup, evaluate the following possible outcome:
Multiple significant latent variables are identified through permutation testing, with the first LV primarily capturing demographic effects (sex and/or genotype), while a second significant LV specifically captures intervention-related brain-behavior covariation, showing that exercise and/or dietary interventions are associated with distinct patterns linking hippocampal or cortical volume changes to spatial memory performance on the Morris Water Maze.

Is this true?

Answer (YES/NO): NO